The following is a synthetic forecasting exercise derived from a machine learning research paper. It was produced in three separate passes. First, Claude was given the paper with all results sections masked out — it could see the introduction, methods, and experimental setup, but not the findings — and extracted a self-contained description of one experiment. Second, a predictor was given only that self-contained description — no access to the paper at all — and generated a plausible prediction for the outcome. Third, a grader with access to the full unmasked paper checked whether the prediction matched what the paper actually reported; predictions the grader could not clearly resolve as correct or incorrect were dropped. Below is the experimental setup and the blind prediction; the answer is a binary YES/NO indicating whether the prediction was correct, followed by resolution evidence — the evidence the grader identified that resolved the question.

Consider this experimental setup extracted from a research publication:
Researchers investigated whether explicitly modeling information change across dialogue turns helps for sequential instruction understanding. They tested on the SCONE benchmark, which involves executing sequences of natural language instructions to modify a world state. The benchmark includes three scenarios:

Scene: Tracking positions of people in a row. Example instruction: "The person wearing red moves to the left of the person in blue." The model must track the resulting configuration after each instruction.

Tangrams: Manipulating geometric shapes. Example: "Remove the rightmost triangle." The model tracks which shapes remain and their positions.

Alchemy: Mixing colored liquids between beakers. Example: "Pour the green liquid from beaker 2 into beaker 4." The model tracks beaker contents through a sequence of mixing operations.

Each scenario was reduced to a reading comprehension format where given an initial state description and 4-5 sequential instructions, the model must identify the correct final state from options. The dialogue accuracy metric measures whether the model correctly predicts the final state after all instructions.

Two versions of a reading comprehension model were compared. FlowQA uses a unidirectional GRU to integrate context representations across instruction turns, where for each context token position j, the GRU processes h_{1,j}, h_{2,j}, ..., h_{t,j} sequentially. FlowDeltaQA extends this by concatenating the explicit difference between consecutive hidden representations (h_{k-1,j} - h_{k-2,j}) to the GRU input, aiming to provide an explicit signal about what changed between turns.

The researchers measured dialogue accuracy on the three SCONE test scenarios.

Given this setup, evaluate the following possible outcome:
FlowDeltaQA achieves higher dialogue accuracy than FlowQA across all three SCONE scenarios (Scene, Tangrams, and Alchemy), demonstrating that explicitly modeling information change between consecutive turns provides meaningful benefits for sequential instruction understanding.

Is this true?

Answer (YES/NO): NO